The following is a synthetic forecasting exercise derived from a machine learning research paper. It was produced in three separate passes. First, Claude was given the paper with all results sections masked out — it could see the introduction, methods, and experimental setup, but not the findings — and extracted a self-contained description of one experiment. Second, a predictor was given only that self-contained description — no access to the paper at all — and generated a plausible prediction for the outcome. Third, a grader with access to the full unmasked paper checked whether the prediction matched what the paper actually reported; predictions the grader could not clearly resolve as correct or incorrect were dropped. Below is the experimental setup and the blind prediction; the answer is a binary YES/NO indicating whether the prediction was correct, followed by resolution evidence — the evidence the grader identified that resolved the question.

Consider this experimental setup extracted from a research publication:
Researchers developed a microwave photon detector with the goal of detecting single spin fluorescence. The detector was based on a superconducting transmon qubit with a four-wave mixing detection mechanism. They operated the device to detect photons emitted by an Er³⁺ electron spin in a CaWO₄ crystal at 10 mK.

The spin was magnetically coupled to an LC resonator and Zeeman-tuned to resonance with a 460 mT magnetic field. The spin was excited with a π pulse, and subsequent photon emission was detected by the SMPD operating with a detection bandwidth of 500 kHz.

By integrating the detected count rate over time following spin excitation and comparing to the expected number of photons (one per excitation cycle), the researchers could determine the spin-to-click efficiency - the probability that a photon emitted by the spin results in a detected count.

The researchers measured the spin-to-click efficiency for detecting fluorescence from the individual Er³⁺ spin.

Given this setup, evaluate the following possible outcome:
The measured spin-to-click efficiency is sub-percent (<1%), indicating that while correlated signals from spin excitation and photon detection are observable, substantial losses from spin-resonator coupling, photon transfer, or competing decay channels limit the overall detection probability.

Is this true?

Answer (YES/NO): NO